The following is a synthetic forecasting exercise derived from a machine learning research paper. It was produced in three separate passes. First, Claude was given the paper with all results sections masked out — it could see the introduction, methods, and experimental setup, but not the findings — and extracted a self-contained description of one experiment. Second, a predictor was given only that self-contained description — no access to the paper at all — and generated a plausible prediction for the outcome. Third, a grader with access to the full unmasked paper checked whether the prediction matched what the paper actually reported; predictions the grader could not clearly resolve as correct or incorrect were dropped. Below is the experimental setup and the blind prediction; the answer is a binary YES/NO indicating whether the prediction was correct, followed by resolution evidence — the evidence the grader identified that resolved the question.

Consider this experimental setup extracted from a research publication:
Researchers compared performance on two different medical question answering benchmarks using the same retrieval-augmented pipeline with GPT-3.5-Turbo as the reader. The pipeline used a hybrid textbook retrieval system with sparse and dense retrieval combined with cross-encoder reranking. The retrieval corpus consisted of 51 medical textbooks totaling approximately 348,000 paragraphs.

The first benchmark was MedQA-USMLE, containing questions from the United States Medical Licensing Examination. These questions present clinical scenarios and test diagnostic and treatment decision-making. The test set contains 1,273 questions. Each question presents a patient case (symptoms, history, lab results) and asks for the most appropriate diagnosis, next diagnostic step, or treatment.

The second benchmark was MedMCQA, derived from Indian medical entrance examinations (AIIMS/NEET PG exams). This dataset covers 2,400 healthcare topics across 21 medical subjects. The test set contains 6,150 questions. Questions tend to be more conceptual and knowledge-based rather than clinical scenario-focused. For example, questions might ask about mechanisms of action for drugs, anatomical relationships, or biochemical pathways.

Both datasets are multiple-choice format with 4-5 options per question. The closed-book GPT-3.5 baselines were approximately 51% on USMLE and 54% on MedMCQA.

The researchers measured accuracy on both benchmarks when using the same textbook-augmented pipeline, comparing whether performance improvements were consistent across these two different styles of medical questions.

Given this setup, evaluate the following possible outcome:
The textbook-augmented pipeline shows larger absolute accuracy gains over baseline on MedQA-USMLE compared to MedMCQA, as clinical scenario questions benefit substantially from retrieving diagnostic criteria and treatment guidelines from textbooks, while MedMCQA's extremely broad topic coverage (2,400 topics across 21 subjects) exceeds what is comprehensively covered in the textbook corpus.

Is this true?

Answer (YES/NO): YES